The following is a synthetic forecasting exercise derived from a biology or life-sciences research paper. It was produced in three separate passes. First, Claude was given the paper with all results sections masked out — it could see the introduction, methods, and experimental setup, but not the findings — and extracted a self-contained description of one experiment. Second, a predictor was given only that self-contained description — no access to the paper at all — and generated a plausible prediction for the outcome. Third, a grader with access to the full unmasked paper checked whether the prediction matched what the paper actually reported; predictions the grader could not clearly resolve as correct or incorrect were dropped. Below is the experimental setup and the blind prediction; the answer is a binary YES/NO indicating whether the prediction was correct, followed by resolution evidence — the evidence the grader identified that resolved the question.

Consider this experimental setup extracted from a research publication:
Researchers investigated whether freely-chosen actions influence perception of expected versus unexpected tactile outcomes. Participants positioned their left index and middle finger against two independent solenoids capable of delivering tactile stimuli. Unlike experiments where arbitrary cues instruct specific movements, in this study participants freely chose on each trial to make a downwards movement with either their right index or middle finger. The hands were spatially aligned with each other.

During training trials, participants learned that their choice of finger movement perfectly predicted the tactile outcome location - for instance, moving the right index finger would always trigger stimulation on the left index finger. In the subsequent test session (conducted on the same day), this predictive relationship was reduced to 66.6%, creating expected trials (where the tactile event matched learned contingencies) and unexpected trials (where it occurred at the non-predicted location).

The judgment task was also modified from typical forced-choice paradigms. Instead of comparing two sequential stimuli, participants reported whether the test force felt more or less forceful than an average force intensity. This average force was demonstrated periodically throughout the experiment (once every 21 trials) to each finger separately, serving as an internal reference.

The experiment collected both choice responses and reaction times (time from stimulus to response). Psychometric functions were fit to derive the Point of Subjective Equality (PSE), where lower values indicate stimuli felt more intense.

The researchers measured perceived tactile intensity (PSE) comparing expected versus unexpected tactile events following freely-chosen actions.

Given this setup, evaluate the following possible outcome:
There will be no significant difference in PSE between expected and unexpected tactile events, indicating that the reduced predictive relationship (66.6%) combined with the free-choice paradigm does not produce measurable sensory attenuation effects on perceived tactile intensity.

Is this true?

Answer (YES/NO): NO